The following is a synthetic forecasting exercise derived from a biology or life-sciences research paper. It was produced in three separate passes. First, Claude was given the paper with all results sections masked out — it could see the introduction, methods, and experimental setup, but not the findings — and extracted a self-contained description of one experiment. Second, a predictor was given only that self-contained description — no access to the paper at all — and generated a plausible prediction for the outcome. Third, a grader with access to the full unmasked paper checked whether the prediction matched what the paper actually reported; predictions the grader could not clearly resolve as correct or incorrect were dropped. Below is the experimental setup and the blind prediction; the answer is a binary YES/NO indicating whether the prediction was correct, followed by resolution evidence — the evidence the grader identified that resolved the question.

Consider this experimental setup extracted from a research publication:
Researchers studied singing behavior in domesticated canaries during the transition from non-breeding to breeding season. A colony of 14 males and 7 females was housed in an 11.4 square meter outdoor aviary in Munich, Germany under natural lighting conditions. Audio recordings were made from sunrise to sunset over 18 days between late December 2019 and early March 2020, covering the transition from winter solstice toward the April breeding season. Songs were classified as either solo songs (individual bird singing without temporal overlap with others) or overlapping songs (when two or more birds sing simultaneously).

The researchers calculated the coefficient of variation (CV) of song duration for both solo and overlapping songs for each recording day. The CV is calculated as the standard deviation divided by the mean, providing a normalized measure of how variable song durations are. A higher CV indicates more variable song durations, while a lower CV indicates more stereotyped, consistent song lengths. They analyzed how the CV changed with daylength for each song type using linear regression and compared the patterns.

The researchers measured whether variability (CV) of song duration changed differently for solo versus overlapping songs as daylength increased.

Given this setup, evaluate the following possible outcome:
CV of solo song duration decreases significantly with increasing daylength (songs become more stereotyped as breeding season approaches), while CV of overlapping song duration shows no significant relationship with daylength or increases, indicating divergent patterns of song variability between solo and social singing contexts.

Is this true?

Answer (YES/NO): NO